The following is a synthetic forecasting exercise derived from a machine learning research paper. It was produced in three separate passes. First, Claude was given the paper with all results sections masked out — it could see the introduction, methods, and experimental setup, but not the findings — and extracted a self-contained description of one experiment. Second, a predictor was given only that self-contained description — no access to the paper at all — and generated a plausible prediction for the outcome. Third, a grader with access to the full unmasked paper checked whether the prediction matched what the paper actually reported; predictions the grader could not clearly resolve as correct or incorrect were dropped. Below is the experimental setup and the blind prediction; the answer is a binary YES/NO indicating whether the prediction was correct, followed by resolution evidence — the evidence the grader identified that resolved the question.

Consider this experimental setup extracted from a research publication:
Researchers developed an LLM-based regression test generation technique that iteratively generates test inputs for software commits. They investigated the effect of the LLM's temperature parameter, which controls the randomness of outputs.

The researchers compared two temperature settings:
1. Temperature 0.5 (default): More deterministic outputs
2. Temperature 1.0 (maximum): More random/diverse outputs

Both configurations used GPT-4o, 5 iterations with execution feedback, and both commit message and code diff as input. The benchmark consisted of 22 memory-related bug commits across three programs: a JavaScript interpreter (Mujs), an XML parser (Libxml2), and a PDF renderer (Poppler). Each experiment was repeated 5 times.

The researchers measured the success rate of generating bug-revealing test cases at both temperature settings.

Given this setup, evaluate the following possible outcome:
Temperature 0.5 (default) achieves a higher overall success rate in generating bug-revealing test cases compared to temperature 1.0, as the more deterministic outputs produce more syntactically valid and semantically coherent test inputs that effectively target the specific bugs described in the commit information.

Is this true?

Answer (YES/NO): NO